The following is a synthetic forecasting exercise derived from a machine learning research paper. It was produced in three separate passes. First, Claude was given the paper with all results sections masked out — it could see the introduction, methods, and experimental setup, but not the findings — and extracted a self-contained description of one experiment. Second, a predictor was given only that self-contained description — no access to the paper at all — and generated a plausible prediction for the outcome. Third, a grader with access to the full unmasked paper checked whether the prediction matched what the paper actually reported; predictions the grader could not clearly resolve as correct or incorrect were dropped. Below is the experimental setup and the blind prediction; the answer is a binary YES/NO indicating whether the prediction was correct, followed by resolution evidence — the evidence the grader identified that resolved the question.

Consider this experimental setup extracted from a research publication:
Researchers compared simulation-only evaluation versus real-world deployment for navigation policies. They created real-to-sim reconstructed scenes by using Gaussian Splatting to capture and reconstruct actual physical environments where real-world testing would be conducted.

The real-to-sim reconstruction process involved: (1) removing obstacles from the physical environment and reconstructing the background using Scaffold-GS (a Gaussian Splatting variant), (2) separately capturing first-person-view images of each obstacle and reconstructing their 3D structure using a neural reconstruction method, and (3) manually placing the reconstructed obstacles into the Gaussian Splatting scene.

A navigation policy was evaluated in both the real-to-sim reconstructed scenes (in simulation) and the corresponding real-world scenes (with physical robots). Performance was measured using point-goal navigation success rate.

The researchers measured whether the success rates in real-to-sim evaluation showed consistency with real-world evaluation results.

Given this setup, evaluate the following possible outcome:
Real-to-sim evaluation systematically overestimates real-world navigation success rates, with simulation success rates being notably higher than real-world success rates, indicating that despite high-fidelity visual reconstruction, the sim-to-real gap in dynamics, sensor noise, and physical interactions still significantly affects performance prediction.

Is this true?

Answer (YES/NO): NO